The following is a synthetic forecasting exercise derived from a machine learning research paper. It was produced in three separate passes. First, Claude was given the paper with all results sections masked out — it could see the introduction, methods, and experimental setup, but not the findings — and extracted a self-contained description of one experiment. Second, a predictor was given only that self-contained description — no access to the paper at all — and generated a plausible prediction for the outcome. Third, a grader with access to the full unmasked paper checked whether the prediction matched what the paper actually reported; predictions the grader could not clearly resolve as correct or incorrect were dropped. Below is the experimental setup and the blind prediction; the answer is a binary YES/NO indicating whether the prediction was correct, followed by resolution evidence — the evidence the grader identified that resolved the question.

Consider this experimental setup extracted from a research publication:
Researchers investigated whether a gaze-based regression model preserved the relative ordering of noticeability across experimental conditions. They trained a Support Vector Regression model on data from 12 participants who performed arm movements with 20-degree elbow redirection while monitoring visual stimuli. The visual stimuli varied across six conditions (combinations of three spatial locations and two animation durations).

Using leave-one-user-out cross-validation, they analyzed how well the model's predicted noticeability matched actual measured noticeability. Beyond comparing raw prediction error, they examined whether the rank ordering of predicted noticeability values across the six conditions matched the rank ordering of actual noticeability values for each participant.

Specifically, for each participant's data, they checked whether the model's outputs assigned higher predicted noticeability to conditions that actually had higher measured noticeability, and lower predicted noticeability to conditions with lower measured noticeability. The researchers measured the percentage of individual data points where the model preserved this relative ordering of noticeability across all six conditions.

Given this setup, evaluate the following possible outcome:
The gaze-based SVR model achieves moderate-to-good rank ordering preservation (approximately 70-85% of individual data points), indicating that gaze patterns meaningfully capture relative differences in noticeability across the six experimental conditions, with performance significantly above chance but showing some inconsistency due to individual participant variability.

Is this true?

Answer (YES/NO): NO